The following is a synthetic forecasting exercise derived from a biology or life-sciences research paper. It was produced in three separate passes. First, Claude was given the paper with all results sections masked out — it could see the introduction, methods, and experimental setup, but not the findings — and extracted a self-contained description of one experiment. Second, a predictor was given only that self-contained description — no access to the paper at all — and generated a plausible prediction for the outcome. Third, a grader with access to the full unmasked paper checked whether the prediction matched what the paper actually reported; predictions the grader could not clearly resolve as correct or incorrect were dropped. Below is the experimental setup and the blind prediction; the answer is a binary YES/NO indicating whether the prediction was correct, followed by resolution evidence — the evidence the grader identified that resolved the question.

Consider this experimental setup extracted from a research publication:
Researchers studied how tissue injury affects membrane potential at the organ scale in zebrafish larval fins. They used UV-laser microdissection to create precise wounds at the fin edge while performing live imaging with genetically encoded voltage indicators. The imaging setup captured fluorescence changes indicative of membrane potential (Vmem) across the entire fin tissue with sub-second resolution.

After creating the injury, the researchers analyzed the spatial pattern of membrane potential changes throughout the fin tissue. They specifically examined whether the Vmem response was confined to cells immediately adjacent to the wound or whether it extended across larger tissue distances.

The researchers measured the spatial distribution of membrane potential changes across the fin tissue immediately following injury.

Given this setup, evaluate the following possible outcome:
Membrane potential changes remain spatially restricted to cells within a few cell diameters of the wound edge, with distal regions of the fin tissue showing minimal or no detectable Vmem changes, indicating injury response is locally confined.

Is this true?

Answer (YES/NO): NO